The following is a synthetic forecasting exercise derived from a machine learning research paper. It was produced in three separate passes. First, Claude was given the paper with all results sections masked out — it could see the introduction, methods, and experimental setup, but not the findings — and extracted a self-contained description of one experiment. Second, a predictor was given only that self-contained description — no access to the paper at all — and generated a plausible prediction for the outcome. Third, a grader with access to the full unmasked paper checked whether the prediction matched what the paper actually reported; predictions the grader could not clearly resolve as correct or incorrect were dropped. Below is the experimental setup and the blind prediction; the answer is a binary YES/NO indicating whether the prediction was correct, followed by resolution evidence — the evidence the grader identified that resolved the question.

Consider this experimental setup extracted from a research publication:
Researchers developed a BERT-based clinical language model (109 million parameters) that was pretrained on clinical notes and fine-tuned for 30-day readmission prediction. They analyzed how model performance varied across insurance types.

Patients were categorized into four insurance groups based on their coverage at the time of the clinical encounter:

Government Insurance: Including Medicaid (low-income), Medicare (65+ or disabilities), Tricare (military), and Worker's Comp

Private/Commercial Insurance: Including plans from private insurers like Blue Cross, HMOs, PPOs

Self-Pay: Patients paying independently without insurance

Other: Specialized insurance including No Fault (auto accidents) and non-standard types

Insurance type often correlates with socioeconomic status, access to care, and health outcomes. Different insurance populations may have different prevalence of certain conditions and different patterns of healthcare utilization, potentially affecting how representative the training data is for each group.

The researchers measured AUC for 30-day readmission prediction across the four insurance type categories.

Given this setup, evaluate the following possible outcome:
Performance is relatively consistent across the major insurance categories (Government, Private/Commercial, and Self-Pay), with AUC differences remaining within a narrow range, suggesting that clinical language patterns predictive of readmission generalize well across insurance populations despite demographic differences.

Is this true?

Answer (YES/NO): NO